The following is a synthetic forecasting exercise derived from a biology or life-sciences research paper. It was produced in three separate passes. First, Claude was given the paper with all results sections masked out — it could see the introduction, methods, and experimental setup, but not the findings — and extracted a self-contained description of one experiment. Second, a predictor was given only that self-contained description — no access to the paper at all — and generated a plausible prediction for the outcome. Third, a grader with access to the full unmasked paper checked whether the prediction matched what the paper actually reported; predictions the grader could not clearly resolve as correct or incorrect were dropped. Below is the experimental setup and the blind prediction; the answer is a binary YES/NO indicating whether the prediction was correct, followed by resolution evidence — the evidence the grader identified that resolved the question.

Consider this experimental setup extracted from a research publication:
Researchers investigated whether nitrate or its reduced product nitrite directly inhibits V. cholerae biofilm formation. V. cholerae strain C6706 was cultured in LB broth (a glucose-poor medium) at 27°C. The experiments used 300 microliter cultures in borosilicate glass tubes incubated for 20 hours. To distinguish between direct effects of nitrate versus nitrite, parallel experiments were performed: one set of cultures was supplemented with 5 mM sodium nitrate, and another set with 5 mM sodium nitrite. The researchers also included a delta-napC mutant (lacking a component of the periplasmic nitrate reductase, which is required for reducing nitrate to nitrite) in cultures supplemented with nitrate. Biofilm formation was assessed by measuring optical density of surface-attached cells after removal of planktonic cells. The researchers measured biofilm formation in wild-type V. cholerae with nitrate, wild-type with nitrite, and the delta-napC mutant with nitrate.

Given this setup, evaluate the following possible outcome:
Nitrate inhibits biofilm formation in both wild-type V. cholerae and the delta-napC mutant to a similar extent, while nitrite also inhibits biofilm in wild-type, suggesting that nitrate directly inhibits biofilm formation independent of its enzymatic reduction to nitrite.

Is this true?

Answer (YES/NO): NO